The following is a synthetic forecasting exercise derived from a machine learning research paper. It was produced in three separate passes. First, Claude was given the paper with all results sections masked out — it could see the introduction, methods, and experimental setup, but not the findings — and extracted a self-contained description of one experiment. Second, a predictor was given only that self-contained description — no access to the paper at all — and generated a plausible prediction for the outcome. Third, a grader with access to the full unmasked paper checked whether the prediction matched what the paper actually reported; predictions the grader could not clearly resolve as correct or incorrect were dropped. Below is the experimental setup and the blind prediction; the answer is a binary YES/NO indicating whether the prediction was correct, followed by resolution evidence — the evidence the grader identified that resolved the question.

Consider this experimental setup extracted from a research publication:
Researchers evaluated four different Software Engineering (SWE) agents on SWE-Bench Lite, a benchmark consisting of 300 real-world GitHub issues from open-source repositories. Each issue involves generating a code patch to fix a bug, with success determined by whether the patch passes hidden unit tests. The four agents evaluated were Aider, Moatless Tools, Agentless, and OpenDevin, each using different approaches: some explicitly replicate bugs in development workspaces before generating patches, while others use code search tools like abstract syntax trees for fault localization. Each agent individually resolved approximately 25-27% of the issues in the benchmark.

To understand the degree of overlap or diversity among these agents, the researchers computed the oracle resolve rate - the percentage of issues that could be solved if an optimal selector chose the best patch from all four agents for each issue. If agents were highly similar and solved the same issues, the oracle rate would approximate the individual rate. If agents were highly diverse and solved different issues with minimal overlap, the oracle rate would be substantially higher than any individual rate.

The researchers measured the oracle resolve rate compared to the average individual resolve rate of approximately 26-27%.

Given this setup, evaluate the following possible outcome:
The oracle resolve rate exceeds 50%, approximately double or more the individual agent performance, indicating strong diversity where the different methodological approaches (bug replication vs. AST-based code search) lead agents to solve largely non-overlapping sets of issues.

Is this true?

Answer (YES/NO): YES